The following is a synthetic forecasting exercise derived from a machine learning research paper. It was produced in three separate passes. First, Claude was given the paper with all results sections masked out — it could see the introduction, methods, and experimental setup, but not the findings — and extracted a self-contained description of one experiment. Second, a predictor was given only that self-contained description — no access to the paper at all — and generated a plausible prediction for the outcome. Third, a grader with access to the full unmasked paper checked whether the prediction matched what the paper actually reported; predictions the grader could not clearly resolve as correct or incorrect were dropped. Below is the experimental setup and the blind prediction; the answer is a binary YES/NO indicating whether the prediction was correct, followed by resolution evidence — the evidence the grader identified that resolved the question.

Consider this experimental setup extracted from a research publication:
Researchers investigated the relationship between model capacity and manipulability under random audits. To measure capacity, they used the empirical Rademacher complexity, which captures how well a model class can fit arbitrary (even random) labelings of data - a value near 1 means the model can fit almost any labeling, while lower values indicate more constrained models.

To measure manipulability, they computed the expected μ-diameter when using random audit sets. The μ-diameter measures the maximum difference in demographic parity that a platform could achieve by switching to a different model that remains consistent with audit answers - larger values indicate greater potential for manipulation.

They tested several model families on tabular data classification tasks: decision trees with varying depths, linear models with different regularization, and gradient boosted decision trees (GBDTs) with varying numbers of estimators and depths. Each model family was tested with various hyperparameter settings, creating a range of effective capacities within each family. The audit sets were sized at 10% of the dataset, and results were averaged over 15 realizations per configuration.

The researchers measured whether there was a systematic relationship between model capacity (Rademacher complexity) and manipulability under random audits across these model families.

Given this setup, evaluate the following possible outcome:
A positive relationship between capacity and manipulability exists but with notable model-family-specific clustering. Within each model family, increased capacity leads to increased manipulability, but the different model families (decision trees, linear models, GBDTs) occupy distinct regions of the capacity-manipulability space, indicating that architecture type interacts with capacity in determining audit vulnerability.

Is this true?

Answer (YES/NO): NO